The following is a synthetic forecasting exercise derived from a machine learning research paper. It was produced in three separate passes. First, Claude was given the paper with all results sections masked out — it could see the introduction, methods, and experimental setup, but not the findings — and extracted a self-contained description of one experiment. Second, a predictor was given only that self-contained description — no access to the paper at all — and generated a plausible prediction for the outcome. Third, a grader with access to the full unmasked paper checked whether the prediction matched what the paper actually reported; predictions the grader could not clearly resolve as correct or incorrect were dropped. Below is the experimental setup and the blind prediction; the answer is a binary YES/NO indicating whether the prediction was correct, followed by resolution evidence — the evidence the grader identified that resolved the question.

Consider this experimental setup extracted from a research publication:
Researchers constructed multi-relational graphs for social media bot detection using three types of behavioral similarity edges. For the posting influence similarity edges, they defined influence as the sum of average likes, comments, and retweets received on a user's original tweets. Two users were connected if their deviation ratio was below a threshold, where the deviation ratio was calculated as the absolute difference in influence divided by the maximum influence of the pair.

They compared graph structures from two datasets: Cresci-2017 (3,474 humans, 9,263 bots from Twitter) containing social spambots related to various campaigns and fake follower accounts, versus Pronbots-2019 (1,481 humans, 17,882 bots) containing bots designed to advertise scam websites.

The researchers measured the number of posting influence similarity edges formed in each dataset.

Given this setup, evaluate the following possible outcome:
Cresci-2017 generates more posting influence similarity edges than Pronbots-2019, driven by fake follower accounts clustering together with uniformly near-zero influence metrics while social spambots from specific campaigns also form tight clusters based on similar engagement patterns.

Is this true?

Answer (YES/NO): YES